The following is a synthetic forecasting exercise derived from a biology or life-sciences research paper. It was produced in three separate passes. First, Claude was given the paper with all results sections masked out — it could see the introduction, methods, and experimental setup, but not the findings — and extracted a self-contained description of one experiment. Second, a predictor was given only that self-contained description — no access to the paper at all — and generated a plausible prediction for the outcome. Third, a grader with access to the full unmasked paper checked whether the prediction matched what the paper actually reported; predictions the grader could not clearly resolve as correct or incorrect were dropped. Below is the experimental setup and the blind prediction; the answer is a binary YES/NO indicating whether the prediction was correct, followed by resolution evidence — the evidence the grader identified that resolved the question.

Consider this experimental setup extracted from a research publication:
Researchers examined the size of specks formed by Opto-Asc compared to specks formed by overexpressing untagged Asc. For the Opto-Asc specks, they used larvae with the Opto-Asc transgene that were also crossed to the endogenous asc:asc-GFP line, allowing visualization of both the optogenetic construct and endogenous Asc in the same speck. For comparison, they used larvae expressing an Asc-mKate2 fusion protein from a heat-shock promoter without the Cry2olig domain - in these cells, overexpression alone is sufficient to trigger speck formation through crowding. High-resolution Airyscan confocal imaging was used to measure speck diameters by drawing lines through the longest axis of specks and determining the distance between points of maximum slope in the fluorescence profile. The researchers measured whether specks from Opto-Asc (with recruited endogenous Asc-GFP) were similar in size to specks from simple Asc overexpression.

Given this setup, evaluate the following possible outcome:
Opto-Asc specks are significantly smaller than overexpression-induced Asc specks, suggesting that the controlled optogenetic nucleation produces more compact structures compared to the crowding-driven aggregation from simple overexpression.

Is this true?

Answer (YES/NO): YES